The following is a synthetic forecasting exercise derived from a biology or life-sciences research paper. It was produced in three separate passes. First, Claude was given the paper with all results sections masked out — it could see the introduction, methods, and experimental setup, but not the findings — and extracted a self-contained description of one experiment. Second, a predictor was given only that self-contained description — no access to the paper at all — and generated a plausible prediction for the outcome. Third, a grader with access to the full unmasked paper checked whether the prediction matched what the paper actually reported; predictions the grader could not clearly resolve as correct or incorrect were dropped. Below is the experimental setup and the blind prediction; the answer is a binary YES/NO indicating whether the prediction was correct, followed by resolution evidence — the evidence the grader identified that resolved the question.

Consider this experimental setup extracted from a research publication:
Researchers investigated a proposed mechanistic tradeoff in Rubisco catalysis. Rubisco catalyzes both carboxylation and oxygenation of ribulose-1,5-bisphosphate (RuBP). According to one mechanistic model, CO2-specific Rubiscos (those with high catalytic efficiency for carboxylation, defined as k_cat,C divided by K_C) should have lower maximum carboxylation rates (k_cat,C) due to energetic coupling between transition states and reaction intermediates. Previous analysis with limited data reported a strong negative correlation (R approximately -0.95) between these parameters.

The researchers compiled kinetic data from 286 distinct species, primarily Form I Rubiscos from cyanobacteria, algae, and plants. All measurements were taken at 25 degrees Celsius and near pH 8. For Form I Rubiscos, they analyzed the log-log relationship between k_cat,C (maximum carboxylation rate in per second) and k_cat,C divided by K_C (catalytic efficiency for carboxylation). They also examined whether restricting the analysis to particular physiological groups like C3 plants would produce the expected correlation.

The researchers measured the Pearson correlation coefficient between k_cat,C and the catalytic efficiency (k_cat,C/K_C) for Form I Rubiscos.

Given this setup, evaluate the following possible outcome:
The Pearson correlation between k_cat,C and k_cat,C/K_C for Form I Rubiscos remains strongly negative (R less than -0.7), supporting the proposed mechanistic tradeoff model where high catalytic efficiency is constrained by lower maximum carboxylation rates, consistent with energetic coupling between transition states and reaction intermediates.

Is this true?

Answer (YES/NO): NO